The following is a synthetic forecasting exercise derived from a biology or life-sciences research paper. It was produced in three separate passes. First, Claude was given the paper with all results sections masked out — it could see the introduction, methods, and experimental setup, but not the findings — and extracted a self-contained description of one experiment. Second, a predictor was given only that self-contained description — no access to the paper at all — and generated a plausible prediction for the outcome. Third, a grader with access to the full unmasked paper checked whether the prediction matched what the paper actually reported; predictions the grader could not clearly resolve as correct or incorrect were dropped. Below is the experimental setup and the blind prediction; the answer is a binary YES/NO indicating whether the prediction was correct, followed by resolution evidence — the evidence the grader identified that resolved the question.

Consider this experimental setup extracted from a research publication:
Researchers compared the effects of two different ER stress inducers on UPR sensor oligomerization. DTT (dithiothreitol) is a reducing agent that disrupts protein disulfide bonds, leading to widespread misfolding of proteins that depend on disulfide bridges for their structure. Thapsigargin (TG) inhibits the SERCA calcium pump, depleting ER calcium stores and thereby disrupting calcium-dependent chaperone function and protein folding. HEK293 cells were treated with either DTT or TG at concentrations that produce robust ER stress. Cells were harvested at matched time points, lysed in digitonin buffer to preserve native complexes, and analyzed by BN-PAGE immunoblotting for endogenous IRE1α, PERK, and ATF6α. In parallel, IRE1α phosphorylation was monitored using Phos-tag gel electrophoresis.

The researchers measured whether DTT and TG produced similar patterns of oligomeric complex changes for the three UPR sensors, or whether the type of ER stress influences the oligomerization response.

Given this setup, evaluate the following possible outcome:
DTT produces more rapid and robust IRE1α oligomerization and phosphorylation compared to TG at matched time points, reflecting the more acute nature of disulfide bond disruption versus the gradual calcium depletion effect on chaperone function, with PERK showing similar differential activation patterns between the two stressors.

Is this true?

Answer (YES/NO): NO